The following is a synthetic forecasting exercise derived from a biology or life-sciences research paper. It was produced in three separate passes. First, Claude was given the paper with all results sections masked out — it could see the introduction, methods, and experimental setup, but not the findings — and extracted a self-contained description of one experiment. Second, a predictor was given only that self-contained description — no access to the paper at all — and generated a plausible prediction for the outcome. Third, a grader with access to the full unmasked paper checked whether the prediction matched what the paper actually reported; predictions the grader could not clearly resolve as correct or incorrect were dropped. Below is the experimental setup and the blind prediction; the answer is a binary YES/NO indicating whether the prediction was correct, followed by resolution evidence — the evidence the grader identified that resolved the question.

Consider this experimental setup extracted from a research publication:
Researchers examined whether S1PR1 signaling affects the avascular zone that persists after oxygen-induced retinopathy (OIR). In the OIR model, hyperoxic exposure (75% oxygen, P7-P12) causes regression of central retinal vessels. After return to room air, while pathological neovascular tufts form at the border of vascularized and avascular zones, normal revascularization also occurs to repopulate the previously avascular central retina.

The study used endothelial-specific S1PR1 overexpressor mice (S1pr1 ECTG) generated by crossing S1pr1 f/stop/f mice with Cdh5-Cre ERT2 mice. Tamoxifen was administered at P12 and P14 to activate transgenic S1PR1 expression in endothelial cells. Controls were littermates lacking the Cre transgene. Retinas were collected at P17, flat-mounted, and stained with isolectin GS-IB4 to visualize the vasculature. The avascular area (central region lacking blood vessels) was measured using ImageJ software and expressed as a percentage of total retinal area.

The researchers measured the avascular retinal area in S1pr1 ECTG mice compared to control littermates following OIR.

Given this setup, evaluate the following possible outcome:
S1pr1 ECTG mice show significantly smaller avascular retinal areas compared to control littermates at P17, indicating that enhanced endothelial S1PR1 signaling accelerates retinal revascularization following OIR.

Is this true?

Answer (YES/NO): NO